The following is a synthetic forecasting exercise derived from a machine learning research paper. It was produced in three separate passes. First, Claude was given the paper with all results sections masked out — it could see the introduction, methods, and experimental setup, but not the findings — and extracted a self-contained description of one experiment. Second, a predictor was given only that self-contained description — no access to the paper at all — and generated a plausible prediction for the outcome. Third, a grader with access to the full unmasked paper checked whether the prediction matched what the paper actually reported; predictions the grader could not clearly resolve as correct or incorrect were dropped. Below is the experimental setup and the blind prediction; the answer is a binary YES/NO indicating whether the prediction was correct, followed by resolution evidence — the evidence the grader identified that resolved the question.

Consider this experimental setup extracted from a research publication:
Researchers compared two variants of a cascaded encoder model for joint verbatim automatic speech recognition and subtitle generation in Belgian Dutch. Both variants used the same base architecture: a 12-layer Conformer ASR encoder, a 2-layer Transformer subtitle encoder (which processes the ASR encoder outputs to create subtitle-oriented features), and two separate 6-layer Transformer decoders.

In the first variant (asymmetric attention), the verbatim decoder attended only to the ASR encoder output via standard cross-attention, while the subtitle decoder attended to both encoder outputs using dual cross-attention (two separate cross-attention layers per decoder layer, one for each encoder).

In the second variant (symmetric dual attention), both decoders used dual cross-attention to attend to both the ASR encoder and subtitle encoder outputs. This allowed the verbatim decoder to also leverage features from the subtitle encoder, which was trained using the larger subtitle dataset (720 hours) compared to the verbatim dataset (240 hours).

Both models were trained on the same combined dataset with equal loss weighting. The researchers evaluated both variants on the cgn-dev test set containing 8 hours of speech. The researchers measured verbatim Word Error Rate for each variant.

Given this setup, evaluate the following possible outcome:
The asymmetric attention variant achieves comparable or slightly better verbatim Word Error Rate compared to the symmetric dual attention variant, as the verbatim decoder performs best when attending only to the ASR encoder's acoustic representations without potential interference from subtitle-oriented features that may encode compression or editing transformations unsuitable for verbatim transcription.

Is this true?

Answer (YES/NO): YES